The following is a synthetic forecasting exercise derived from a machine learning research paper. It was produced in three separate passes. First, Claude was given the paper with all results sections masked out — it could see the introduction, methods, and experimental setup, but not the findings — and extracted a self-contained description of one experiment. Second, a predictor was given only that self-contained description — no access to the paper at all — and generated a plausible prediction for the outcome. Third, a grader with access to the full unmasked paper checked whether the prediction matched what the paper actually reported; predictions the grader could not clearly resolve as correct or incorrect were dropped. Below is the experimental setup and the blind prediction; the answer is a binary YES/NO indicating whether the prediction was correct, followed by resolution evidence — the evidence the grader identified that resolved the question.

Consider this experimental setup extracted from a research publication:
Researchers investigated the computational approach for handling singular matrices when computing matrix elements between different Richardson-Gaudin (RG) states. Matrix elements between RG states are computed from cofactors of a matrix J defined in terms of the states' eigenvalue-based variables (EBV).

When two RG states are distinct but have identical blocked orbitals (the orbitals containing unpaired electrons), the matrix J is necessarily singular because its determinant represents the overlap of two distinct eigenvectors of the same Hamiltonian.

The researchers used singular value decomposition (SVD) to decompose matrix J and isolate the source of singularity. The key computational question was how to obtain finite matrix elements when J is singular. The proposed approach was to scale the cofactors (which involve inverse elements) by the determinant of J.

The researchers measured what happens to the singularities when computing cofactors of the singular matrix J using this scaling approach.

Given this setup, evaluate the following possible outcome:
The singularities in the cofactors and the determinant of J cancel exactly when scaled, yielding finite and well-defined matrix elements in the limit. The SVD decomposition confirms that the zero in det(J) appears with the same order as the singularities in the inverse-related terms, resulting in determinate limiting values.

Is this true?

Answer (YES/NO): YES